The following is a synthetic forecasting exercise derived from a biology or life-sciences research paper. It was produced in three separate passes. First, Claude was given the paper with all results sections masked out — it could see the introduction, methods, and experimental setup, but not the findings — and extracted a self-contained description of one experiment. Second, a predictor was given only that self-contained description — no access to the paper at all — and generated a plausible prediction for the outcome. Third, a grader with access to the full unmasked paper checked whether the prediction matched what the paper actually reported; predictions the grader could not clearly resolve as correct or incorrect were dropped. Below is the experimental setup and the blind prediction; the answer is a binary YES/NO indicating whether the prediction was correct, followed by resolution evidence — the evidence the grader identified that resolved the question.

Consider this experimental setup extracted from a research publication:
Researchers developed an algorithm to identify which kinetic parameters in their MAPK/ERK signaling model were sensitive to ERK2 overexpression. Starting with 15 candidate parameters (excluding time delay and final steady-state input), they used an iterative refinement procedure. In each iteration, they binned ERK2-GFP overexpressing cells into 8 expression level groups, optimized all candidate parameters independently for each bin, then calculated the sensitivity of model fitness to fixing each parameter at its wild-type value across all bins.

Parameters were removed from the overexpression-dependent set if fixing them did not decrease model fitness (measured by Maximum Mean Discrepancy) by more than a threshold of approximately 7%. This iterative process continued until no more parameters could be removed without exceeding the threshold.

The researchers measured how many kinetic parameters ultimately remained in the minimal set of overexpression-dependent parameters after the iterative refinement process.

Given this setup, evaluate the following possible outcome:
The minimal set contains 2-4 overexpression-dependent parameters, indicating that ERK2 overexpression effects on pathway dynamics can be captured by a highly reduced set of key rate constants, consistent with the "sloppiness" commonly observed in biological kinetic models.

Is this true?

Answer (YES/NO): NO